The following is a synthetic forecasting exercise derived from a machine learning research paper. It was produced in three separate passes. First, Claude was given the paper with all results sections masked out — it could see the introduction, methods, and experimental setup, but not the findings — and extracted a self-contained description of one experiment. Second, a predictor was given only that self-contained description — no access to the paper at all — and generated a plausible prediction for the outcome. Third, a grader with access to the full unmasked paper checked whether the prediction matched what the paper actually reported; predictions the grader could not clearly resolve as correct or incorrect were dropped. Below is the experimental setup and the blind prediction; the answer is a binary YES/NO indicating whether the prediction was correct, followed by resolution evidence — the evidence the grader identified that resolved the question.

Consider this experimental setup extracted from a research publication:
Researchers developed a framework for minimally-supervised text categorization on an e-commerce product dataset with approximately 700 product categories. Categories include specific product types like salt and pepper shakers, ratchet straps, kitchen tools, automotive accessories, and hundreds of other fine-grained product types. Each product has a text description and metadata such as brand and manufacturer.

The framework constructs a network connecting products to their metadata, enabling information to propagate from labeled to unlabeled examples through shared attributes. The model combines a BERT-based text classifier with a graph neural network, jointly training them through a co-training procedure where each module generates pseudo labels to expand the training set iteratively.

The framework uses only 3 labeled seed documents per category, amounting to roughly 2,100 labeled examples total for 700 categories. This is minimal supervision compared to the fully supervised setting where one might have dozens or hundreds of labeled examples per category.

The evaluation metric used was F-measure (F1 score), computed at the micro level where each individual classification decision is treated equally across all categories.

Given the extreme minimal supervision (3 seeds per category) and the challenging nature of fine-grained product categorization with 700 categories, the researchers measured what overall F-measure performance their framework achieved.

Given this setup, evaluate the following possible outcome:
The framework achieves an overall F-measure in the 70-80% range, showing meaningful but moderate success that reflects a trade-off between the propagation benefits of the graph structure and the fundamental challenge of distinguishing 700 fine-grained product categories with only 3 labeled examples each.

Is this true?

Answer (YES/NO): NO